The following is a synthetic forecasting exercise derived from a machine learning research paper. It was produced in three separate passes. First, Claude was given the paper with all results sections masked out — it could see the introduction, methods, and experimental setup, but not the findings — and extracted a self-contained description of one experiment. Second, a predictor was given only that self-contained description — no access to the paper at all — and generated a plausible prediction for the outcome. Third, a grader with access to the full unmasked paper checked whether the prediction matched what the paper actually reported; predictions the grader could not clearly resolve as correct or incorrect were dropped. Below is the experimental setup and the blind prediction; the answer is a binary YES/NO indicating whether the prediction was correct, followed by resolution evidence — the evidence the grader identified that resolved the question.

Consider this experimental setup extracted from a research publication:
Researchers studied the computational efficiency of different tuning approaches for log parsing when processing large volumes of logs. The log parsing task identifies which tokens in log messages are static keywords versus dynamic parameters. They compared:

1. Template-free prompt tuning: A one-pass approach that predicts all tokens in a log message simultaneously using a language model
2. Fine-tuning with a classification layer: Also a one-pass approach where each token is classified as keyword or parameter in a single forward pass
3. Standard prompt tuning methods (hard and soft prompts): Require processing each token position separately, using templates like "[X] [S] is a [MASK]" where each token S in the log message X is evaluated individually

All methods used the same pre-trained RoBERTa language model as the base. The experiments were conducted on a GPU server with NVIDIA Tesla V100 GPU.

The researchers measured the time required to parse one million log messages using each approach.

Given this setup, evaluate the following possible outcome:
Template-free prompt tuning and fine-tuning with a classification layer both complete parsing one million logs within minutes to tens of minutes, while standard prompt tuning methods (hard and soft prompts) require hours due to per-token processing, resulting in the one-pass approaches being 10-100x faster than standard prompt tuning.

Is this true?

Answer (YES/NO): NO